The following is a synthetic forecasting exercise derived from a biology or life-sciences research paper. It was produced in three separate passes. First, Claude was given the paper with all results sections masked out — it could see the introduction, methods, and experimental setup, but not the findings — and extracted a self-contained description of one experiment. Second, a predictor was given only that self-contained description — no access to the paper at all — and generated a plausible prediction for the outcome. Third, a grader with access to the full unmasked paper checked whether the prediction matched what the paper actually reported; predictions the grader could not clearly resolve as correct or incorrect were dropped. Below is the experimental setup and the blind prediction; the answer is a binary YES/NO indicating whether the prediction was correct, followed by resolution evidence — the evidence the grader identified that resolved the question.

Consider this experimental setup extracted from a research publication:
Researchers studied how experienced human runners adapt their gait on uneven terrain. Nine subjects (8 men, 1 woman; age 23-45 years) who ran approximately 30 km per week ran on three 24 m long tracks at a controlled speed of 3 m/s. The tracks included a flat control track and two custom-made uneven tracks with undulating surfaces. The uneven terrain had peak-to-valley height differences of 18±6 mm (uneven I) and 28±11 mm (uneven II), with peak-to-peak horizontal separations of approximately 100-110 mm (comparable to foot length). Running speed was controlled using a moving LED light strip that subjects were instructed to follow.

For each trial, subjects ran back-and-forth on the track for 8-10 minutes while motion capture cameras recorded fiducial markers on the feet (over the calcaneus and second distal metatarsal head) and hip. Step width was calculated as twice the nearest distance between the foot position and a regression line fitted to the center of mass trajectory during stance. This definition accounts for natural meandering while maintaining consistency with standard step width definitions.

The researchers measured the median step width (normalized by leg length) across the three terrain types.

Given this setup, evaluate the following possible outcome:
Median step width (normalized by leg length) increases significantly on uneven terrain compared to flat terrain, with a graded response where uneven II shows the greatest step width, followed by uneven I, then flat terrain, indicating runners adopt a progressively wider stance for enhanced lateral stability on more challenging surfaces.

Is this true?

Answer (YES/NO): NO